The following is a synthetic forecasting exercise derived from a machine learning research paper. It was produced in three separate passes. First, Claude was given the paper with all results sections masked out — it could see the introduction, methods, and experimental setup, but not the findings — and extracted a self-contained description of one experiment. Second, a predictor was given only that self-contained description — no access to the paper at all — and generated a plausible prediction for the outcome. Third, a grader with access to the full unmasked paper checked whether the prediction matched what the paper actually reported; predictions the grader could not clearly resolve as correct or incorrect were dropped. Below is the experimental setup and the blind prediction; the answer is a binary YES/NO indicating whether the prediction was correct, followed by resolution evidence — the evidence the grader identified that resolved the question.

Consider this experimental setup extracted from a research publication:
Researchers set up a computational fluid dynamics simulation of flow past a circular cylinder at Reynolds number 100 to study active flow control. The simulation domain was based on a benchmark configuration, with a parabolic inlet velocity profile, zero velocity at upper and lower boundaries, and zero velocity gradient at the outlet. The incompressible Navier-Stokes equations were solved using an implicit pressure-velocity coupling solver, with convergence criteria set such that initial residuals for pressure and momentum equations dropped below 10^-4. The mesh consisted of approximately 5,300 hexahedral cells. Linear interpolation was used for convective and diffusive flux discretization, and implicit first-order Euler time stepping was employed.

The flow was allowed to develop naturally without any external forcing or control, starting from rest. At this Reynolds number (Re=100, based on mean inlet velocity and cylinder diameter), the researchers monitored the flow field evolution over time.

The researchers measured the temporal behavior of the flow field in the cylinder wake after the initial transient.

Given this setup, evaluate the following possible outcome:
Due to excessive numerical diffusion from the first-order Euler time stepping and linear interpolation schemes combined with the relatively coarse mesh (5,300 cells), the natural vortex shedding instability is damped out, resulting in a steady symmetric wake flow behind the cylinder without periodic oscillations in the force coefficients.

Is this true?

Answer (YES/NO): NO